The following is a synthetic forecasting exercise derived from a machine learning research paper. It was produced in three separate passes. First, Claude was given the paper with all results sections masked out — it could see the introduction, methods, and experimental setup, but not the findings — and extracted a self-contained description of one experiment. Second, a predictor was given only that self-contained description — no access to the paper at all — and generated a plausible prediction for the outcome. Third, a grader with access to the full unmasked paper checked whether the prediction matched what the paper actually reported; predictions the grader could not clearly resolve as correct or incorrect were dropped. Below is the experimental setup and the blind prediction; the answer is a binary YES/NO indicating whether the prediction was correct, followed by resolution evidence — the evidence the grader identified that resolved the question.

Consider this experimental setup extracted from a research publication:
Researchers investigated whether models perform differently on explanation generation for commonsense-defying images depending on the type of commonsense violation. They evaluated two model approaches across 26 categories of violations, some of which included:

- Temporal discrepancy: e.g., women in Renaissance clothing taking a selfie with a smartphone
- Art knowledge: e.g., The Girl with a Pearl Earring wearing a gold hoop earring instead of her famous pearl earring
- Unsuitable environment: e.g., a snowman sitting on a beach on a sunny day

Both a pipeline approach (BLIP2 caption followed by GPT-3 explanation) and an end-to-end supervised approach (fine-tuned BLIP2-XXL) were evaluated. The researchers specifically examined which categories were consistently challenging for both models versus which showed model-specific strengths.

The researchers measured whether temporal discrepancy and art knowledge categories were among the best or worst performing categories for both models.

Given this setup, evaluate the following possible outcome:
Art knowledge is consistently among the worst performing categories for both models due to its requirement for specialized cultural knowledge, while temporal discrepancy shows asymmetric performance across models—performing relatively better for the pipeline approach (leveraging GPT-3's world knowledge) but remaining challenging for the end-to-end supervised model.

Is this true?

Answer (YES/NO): NO